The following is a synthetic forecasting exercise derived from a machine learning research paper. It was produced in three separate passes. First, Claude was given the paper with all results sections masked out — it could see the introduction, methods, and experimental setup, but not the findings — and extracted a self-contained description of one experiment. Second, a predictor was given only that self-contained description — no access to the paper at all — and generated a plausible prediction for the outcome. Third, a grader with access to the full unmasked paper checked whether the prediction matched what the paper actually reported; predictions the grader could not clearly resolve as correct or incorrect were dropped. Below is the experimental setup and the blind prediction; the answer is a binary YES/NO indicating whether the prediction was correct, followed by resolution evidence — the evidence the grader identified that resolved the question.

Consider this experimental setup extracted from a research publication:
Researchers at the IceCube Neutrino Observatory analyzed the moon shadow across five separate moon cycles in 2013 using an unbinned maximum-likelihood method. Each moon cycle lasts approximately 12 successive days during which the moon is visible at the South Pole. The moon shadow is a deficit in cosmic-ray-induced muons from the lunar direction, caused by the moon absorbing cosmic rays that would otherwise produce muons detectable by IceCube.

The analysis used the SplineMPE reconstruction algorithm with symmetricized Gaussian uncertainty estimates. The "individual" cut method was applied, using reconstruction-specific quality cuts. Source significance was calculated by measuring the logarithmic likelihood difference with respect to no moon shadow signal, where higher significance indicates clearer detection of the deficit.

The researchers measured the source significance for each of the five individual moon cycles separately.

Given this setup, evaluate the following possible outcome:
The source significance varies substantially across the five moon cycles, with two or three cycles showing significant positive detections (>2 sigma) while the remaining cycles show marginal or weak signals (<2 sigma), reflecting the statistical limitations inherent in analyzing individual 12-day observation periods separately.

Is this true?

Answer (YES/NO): NO